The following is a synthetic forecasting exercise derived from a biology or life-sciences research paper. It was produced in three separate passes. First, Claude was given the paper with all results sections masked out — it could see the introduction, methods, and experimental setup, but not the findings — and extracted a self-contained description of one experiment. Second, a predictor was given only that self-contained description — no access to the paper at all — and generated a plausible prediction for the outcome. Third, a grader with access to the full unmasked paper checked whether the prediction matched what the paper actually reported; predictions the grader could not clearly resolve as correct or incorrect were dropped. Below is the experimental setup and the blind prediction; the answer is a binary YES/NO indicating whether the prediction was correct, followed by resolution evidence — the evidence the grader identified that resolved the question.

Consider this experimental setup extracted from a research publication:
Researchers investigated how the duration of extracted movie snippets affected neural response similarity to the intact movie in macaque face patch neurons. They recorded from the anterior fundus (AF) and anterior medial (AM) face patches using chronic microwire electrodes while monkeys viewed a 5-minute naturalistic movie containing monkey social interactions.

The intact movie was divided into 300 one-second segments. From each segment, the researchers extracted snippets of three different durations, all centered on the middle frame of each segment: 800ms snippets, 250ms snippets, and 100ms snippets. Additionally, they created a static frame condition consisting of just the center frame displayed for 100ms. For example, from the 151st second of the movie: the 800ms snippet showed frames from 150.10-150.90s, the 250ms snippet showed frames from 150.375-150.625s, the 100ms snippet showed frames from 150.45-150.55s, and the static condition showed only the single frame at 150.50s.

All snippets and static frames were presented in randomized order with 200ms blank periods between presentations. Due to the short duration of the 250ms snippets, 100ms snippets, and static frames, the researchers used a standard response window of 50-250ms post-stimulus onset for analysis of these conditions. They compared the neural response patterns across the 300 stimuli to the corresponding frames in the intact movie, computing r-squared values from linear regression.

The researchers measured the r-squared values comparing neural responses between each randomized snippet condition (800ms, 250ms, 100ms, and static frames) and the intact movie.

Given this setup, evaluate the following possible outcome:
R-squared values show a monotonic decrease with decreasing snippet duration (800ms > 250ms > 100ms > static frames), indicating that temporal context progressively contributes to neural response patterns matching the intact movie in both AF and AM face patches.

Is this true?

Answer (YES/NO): NO